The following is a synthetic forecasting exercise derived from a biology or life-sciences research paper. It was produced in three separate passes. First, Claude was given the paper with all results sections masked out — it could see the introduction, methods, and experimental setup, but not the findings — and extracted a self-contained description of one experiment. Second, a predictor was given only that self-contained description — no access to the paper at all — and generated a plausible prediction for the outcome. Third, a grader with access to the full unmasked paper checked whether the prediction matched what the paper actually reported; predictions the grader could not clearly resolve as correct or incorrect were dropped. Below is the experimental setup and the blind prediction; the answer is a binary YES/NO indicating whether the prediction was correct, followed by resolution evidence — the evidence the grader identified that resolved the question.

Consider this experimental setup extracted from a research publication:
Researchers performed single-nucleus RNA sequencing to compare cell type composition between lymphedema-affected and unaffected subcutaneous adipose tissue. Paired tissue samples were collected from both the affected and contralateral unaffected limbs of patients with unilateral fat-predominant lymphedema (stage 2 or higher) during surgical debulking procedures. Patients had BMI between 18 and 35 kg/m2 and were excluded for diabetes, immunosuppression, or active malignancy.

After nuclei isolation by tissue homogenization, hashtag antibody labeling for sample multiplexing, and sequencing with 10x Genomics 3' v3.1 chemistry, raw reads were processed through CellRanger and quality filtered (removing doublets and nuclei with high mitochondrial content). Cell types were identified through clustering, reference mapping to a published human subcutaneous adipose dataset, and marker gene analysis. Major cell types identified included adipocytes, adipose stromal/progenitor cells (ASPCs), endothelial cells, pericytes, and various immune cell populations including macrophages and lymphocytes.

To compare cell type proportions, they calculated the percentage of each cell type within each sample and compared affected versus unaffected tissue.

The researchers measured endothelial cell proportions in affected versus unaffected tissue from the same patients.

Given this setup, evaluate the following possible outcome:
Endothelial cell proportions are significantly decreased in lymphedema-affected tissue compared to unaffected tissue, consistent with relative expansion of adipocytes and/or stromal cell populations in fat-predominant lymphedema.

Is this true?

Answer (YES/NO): NO